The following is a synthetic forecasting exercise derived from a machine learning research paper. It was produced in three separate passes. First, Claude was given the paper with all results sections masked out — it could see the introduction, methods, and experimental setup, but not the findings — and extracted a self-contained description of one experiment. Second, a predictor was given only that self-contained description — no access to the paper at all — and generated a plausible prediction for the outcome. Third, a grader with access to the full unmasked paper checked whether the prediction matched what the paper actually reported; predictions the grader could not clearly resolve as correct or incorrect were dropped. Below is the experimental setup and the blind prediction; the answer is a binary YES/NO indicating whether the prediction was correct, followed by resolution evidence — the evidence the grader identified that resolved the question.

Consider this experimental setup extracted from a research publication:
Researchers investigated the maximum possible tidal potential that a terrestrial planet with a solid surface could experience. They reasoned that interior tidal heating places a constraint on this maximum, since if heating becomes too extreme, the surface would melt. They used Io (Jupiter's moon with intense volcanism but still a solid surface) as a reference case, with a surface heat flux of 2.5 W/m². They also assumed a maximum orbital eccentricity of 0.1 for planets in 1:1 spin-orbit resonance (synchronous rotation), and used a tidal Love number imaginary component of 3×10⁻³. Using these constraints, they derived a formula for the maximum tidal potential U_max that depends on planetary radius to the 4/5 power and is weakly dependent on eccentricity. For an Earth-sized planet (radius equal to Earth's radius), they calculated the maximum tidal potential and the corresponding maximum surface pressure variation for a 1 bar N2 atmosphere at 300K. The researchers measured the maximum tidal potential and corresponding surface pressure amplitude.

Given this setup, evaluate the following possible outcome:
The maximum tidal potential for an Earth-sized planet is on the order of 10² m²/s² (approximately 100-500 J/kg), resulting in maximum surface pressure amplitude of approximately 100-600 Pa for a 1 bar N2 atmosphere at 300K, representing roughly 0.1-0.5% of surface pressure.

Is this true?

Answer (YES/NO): NO